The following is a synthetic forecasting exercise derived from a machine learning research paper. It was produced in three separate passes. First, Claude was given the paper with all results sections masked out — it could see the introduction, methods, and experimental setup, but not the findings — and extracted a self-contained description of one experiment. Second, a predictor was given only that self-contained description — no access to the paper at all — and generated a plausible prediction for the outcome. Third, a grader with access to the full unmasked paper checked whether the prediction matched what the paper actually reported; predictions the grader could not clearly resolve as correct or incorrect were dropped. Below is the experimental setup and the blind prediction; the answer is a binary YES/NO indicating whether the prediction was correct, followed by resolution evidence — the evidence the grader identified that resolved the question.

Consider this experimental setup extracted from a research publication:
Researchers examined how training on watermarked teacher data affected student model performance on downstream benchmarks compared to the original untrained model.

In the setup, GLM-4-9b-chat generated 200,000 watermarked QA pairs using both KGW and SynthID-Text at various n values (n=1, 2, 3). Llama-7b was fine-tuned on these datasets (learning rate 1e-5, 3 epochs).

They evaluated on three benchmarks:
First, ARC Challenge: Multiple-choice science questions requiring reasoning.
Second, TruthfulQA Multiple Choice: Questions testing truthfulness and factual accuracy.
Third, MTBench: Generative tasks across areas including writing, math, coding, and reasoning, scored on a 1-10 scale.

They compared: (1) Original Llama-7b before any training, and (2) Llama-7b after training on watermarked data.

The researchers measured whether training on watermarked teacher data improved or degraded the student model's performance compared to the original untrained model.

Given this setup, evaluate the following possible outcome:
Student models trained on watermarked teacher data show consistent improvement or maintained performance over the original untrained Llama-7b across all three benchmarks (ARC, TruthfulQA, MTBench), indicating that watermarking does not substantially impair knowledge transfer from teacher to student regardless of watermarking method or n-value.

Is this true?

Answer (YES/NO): YES